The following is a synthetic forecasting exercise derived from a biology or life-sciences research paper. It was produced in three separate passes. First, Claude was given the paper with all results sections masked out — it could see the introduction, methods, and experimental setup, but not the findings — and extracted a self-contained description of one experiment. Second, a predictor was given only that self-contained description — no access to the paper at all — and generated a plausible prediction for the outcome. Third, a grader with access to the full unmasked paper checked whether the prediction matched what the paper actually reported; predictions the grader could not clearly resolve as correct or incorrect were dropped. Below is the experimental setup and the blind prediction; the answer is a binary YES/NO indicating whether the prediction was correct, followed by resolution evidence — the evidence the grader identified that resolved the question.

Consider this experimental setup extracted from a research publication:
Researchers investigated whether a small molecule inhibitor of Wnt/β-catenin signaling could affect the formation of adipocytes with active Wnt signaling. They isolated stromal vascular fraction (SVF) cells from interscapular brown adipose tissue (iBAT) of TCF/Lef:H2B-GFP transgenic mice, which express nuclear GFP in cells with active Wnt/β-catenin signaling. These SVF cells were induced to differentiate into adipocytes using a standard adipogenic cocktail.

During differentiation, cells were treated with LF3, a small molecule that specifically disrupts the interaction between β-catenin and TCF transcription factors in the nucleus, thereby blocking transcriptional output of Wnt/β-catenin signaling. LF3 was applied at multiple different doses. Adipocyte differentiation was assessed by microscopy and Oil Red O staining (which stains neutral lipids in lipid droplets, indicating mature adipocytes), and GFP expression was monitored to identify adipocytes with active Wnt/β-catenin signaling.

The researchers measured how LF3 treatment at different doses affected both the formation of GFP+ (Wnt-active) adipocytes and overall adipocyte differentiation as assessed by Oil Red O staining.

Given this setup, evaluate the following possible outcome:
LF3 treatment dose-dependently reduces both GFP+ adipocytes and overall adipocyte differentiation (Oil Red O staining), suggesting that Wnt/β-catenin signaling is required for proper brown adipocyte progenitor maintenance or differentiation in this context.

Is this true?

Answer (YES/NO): YES